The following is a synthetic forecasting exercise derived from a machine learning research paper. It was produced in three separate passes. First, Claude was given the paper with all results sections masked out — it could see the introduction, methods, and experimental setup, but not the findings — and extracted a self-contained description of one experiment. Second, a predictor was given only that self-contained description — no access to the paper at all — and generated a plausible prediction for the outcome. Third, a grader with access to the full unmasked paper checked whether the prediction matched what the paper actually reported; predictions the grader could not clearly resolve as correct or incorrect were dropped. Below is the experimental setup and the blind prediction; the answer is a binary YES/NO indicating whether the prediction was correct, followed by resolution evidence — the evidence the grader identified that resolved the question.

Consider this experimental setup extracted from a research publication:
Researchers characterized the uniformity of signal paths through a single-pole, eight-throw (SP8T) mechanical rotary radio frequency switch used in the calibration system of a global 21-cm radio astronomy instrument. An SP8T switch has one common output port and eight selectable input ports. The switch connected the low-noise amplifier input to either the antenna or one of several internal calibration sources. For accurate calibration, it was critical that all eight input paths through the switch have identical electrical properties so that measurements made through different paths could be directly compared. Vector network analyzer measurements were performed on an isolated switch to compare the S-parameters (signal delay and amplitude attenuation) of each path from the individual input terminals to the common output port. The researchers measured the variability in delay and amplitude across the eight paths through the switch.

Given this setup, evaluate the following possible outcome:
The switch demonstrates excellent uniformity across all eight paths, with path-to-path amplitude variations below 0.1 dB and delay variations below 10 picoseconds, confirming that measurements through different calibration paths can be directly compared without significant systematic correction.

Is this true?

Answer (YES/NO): YES